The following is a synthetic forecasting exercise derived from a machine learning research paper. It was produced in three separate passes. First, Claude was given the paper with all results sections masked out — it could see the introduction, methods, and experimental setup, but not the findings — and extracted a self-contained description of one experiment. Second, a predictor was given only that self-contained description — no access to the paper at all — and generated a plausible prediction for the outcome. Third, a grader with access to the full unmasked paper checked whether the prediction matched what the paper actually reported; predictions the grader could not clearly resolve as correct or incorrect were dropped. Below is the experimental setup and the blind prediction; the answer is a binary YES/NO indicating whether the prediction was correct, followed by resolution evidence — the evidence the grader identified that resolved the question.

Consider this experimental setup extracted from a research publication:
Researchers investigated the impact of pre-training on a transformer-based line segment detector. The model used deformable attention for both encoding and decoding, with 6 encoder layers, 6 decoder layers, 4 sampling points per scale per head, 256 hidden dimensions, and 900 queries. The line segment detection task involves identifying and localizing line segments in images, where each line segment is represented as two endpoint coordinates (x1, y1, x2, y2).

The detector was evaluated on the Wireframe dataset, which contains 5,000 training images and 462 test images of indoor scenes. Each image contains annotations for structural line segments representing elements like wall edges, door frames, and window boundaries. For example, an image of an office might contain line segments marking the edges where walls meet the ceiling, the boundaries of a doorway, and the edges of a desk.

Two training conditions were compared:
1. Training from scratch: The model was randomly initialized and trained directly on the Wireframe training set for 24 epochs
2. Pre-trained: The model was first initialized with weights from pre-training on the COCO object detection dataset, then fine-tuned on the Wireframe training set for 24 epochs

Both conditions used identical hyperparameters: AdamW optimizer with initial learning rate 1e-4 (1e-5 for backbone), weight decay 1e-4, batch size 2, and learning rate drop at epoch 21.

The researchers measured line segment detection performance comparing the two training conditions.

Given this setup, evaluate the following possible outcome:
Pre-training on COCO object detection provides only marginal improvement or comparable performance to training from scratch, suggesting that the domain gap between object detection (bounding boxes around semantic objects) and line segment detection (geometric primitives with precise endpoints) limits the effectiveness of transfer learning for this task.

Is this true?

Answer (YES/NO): NO